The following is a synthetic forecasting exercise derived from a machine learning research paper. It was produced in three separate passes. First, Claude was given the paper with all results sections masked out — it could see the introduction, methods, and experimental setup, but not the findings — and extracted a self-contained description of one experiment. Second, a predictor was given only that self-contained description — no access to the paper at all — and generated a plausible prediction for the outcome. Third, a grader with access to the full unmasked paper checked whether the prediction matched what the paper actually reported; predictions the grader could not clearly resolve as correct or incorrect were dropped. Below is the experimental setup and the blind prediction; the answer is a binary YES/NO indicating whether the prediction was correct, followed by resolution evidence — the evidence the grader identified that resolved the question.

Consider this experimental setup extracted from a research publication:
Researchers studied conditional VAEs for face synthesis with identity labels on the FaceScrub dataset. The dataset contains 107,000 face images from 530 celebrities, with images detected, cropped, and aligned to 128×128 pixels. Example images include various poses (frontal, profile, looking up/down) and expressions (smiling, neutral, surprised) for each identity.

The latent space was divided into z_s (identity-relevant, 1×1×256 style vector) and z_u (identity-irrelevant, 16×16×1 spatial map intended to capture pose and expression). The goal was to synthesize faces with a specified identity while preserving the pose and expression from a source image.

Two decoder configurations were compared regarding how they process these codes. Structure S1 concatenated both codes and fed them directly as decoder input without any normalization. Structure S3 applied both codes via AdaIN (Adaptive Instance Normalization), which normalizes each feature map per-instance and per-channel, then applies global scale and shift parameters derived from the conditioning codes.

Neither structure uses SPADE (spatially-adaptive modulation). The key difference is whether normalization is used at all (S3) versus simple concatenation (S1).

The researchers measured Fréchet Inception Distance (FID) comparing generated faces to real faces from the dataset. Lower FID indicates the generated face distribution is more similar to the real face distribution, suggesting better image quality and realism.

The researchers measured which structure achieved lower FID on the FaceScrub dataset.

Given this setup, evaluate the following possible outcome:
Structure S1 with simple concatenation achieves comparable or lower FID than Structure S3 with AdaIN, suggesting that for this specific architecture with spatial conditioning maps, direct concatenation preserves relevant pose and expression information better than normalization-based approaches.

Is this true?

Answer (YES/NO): NO